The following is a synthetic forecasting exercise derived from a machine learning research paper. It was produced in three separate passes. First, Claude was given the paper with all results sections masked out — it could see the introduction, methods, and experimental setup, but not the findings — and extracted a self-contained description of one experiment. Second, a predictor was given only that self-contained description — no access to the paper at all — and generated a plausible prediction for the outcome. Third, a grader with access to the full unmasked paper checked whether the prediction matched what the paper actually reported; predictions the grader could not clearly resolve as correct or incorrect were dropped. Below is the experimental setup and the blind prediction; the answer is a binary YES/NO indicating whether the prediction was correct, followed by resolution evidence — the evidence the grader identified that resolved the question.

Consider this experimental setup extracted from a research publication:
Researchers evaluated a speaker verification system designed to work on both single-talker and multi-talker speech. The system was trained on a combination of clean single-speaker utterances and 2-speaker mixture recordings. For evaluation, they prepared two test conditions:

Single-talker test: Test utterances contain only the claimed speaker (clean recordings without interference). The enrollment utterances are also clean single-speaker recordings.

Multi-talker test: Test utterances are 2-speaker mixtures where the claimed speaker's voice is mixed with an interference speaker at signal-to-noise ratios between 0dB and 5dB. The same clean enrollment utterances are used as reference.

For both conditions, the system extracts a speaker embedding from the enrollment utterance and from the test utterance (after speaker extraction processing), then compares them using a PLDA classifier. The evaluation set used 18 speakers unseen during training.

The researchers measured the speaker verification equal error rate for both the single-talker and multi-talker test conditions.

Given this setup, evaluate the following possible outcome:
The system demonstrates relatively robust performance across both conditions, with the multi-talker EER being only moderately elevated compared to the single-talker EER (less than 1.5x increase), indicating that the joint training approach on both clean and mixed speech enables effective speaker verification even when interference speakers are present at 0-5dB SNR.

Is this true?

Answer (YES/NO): NO